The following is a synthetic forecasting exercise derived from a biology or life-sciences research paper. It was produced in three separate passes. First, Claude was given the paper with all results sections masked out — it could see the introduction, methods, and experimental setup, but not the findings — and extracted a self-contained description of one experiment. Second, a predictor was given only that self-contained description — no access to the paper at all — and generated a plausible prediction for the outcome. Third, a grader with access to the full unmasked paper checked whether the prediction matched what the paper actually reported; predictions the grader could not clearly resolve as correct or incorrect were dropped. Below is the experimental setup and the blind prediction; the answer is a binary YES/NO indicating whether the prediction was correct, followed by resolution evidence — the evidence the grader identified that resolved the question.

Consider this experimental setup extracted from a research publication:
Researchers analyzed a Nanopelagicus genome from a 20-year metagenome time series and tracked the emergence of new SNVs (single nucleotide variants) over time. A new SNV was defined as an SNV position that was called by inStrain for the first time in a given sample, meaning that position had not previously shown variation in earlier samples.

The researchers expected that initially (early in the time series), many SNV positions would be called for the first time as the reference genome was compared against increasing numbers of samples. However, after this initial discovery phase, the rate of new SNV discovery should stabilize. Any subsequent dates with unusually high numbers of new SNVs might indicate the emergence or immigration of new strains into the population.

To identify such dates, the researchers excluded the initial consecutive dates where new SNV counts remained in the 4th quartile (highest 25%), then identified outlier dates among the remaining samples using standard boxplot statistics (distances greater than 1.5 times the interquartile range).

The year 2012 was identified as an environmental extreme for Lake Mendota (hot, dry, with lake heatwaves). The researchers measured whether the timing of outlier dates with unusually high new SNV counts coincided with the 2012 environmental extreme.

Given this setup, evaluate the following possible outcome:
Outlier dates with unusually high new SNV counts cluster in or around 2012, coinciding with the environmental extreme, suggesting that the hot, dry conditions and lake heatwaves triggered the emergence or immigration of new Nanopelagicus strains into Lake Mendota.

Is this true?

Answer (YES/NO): NO